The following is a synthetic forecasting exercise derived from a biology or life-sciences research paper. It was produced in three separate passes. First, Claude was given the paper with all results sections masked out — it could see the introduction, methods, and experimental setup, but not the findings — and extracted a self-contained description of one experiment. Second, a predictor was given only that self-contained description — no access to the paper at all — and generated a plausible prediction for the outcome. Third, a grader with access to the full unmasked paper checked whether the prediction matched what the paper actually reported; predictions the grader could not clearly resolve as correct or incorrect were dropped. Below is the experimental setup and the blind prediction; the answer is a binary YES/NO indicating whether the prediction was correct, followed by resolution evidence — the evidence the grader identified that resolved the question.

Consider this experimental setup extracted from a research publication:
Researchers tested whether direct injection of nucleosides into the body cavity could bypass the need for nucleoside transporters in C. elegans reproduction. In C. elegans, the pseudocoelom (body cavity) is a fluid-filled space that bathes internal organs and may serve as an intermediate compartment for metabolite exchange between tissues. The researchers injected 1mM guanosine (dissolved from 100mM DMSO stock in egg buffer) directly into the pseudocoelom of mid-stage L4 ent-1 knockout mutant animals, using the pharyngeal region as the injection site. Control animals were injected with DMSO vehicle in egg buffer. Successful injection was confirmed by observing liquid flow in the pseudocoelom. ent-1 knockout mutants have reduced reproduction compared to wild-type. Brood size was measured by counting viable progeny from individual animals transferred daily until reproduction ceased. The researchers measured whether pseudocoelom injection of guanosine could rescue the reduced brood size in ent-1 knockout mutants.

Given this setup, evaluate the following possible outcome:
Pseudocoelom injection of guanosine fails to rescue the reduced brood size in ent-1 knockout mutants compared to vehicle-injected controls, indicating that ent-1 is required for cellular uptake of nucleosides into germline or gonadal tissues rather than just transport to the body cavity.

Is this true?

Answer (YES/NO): NO